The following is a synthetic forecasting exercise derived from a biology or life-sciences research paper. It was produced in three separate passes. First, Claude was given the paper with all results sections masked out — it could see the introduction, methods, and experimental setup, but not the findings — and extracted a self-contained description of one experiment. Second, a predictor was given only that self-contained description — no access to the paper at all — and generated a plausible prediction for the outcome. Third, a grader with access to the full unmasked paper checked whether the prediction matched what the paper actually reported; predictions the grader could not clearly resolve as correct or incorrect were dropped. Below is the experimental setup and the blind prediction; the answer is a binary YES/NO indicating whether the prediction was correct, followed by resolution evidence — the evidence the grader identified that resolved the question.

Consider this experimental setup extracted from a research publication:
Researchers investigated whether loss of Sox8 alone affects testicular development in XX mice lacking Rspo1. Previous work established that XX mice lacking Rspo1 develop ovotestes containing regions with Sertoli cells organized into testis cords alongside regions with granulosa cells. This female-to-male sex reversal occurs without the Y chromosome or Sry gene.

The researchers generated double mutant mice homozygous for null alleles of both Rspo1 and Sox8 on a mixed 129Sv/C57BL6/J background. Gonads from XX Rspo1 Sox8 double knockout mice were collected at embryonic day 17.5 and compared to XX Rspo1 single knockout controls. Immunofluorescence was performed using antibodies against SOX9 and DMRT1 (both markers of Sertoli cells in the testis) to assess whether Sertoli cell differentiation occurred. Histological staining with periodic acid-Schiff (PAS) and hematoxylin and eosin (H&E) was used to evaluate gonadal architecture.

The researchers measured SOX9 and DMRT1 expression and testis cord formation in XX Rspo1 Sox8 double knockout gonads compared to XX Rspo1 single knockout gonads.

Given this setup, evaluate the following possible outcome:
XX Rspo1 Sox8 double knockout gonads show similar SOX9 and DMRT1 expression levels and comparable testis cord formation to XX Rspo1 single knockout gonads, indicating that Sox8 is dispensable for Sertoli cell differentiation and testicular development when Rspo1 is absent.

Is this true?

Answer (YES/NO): YES